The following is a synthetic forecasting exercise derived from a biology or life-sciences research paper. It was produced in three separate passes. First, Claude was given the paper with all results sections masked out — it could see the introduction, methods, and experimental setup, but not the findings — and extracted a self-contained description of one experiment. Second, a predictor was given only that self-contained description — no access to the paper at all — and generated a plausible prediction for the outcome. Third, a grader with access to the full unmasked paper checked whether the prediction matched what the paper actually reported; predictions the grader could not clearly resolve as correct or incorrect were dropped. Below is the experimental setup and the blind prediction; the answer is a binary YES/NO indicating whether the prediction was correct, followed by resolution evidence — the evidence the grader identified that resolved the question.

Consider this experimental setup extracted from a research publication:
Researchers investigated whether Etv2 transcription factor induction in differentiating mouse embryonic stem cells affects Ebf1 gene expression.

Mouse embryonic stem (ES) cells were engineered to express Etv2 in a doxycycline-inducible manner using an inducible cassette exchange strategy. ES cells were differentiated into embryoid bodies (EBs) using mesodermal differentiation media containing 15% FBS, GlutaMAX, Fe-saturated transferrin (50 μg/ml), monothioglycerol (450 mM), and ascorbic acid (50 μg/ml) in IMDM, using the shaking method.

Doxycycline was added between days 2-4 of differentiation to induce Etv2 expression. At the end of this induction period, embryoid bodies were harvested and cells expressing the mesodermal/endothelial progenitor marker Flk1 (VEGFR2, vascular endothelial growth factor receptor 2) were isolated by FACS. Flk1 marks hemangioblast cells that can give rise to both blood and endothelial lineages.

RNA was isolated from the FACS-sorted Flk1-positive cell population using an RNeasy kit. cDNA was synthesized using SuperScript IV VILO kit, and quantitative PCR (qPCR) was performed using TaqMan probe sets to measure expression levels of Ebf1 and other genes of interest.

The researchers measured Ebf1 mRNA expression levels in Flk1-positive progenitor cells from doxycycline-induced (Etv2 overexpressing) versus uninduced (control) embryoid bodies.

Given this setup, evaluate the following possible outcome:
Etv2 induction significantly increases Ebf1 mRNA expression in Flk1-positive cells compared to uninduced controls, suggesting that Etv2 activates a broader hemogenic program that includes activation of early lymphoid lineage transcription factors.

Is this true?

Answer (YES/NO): YES